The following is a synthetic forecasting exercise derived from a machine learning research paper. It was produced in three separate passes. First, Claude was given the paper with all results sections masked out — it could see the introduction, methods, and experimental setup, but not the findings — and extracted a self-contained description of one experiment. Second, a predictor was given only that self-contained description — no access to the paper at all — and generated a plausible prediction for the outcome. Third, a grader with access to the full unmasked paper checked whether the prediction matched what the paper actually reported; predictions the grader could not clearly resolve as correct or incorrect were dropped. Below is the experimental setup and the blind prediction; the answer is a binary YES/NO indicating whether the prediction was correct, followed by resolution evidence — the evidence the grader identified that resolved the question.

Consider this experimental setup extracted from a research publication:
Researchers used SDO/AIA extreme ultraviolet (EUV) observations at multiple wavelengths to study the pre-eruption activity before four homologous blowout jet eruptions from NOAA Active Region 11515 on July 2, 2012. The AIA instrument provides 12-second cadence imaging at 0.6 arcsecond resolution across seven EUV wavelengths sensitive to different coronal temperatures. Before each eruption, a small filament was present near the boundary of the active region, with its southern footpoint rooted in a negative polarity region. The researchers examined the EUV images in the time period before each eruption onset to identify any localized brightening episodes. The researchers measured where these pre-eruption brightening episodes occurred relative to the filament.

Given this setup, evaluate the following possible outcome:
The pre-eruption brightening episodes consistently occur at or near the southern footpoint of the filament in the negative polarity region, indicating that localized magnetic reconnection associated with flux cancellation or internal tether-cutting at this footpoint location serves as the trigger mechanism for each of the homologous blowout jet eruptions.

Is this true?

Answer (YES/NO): YES